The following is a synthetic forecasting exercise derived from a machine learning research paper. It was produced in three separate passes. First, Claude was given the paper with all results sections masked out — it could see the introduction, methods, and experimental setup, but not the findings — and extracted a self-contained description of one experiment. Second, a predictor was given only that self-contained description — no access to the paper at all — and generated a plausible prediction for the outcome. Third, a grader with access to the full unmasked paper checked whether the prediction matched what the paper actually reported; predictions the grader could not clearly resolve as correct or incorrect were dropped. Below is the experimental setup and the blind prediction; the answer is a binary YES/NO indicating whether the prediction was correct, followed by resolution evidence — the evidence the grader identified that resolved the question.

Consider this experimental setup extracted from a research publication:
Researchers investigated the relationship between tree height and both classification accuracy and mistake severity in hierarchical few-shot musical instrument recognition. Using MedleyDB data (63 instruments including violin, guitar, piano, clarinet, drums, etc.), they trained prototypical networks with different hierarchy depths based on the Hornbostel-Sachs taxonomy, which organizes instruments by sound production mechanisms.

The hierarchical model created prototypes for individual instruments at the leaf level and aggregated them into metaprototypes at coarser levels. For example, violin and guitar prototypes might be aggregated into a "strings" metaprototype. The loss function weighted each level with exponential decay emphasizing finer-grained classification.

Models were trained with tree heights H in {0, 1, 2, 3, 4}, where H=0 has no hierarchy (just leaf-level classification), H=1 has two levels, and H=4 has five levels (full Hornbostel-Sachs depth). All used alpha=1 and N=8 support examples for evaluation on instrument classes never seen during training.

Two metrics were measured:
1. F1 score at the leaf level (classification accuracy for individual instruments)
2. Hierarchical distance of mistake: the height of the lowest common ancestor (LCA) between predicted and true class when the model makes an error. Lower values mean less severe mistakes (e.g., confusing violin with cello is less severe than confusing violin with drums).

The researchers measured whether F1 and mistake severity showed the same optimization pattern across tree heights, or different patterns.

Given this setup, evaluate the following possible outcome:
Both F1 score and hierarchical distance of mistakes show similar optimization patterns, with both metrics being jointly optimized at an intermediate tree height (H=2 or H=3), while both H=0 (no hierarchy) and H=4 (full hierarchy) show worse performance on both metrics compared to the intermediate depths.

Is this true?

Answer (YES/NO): NO